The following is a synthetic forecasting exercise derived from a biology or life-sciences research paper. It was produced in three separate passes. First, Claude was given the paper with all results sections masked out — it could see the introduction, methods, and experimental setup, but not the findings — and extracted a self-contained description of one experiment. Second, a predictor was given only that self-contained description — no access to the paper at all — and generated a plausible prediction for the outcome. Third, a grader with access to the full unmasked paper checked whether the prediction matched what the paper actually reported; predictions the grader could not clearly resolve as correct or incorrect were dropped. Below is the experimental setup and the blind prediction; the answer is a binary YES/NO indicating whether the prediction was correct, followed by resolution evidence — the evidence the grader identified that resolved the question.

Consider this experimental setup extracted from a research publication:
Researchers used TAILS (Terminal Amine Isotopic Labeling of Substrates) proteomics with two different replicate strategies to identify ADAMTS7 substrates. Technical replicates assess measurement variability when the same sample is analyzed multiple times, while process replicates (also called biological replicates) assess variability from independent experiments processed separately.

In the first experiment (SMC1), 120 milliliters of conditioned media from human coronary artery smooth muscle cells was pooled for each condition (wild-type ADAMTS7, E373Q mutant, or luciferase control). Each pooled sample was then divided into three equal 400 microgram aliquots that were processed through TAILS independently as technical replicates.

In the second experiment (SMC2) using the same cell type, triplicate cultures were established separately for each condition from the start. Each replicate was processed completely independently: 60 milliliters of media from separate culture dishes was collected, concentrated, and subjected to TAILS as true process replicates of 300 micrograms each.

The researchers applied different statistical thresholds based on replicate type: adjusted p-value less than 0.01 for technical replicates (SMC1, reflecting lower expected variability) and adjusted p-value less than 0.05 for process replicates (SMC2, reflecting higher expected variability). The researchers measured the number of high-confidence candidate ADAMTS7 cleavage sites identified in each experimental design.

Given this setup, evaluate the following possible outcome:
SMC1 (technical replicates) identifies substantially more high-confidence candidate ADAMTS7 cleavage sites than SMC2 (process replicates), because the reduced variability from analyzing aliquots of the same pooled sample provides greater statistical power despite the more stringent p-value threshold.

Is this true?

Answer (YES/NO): NO